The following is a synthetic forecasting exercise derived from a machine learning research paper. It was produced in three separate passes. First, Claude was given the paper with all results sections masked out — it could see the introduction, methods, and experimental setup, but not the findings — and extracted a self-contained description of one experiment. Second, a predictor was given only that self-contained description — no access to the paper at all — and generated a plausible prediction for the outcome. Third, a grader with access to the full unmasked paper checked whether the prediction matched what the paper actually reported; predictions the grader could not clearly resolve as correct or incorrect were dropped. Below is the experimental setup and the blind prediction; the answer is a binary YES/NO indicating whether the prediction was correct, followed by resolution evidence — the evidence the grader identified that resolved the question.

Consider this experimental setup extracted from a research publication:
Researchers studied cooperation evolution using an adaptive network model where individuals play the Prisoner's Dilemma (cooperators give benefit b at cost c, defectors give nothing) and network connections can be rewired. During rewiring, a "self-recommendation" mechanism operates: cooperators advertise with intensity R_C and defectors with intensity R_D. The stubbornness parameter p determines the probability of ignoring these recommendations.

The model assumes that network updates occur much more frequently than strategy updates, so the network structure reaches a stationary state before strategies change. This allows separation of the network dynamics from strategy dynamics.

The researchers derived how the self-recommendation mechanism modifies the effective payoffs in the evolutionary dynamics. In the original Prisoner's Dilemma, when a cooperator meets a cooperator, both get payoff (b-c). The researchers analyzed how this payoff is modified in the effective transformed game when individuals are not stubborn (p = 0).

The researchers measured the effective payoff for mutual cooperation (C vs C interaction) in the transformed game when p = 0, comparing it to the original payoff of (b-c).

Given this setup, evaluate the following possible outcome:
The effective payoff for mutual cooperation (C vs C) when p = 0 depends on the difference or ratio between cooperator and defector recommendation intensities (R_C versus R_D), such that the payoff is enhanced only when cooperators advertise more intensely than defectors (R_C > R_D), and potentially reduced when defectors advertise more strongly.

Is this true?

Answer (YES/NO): NO